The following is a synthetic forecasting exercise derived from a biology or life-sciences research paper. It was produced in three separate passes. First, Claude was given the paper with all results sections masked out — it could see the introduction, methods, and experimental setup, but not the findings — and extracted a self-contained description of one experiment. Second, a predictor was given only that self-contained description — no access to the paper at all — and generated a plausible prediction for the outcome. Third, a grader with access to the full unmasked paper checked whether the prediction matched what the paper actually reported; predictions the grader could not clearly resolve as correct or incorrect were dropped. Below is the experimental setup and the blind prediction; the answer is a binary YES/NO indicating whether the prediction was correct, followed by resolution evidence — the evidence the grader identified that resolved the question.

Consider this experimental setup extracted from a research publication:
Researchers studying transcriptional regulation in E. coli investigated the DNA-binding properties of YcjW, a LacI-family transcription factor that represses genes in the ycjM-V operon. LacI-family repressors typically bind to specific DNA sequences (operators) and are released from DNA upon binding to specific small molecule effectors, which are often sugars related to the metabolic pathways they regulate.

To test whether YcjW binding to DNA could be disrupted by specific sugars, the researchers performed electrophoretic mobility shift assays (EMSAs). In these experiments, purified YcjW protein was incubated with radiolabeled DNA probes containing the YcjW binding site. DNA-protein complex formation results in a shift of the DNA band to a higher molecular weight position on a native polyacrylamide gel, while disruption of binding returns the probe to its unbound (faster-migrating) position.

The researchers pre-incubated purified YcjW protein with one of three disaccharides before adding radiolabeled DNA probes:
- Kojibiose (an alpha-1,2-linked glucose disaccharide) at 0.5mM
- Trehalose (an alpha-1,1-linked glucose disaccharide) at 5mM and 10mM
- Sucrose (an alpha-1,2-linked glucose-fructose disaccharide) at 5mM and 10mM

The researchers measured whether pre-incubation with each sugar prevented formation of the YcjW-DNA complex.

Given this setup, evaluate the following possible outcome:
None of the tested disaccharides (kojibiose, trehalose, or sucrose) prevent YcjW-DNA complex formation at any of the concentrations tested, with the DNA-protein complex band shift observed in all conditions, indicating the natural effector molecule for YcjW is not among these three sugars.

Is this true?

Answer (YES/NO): NO